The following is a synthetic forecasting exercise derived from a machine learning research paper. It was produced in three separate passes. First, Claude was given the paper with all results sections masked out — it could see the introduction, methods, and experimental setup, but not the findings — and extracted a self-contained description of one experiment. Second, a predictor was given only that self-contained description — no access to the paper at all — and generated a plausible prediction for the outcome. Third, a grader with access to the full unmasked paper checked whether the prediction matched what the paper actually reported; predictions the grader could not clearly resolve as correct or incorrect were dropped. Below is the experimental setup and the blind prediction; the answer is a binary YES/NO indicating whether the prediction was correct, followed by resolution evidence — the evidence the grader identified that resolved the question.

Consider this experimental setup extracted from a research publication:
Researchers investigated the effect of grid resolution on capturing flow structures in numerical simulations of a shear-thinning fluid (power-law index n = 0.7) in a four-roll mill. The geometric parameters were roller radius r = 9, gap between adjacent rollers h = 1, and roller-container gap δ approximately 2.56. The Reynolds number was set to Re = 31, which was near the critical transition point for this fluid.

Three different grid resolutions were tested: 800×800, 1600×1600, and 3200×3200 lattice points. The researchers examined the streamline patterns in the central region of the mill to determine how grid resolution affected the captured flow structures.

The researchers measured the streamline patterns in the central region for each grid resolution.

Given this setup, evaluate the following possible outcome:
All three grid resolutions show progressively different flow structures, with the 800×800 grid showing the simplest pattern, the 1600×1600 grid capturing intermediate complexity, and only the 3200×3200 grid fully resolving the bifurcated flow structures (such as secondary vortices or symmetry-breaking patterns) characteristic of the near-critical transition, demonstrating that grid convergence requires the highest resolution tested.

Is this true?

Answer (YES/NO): NO